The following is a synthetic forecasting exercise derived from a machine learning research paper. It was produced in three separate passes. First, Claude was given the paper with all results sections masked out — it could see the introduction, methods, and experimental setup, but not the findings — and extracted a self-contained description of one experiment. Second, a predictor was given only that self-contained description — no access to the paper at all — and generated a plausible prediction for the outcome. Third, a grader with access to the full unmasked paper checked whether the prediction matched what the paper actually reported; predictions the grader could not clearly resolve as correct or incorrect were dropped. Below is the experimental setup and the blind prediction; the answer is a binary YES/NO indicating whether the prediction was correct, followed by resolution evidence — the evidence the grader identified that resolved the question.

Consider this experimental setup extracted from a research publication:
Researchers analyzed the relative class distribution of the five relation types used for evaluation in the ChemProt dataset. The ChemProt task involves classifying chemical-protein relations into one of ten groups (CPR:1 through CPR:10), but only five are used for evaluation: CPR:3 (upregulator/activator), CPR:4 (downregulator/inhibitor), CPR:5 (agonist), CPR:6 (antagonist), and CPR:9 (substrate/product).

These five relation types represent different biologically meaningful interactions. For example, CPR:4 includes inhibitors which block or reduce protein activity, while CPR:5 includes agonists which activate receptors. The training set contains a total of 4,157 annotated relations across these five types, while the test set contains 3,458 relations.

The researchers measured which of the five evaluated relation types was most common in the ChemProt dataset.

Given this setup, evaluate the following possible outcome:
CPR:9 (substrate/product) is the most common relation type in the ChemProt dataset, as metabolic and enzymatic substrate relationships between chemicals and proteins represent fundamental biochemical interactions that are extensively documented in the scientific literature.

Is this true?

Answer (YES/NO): NO